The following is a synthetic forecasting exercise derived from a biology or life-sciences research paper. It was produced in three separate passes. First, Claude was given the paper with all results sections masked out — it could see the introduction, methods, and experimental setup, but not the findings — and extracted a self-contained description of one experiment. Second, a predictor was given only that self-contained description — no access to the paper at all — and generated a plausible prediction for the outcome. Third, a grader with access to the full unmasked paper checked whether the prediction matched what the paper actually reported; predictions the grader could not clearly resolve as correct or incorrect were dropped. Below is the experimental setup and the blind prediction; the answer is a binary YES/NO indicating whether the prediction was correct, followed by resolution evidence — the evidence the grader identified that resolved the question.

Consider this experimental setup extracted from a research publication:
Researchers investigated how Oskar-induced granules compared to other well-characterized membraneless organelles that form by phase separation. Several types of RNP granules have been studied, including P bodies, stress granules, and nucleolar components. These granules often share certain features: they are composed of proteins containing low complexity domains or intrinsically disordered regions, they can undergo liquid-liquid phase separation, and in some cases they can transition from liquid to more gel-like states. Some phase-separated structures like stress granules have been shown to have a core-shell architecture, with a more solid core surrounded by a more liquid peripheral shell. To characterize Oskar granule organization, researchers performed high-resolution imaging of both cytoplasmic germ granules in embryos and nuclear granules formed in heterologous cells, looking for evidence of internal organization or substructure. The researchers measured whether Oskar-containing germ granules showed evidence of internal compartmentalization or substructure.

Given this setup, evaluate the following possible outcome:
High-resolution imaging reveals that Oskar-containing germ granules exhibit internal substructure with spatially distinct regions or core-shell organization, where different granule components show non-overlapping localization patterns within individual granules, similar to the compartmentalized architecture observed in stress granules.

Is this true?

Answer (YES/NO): YES